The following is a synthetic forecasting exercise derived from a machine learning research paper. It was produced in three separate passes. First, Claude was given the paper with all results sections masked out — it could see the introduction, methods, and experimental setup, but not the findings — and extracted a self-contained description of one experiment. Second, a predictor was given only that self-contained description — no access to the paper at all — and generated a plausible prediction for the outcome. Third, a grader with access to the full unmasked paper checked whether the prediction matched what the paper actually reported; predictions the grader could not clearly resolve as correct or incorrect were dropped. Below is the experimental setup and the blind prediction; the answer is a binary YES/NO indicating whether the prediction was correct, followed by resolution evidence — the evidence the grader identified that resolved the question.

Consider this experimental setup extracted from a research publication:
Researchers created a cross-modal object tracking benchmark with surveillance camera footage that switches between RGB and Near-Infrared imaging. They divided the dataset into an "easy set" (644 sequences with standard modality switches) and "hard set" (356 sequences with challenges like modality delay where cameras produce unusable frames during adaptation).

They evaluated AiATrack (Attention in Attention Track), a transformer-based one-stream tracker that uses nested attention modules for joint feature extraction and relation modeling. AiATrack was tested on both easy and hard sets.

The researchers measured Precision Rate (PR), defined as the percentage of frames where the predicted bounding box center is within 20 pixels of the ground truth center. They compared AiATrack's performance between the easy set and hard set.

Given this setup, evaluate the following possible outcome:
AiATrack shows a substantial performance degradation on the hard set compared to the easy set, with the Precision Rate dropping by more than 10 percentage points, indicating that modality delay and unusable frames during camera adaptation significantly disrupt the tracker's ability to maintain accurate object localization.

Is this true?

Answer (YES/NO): YES